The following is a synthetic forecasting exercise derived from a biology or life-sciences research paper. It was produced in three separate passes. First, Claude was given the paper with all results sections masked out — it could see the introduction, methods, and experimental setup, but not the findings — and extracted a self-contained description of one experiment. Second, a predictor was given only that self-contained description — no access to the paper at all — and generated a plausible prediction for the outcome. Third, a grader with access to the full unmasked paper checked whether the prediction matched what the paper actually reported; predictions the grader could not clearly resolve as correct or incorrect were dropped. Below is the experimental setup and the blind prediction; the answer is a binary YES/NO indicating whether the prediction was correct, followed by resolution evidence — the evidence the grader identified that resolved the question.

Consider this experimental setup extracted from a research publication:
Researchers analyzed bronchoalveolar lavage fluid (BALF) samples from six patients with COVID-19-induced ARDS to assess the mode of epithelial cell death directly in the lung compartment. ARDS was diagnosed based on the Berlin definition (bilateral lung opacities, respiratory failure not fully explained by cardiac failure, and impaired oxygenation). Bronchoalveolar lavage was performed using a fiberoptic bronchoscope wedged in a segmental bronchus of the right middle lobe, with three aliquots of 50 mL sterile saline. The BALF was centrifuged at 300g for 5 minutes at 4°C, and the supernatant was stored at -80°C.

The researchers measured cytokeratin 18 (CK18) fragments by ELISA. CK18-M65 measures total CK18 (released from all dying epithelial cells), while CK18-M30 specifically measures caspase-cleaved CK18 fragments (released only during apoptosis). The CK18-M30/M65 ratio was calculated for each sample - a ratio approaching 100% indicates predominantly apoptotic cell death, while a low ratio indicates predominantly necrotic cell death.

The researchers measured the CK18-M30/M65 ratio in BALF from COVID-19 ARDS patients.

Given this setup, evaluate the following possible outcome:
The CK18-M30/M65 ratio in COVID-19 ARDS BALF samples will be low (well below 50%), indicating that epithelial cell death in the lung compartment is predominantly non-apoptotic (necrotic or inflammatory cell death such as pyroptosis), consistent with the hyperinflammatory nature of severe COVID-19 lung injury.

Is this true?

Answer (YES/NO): YES